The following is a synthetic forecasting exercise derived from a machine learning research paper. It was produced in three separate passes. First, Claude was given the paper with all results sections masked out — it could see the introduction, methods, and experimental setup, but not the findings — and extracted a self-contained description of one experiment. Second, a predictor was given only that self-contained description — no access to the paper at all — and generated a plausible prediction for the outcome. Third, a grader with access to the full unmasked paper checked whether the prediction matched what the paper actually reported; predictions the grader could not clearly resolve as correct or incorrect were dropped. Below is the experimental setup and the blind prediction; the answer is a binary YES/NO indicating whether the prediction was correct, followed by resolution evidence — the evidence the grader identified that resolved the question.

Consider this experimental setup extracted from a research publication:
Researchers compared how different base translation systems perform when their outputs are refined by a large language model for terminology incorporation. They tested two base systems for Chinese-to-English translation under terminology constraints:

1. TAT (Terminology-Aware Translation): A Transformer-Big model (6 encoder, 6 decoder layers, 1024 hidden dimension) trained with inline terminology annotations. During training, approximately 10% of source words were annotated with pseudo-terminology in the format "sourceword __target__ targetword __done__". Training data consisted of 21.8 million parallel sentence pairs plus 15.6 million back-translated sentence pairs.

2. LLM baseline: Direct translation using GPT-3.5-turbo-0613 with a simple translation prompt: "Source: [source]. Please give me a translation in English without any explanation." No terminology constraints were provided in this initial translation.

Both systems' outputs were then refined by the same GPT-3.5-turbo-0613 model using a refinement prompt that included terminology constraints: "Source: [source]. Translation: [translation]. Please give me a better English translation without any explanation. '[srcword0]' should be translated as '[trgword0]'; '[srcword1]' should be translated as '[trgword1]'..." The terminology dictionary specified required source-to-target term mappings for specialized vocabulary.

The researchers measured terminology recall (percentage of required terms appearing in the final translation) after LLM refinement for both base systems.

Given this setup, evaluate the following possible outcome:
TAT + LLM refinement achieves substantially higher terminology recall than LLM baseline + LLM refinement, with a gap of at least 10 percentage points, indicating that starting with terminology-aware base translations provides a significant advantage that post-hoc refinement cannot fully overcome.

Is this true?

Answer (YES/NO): NO